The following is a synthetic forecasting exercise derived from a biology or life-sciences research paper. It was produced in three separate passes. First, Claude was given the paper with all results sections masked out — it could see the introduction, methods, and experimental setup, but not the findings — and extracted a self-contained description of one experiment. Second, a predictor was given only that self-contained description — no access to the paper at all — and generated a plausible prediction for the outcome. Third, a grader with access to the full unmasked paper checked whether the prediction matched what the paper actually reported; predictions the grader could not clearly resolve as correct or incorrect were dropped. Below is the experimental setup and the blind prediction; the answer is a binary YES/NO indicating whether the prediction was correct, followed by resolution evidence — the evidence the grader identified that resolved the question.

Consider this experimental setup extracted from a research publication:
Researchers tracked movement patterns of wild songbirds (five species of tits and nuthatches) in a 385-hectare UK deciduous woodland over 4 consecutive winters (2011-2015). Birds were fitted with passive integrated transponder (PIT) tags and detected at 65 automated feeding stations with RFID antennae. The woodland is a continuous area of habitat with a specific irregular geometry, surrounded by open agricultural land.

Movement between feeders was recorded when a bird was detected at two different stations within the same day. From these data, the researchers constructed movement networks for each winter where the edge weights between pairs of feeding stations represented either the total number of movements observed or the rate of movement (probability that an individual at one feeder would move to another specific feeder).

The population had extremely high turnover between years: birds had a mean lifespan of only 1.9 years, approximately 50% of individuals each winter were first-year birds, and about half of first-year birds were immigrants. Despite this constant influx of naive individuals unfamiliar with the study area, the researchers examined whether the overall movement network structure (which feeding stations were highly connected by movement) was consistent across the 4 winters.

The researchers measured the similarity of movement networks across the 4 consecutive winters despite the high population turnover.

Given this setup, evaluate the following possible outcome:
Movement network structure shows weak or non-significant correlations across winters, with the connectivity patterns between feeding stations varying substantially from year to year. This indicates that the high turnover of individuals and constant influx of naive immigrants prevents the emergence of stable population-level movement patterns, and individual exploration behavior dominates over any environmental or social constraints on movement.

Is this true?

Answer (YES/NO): NO